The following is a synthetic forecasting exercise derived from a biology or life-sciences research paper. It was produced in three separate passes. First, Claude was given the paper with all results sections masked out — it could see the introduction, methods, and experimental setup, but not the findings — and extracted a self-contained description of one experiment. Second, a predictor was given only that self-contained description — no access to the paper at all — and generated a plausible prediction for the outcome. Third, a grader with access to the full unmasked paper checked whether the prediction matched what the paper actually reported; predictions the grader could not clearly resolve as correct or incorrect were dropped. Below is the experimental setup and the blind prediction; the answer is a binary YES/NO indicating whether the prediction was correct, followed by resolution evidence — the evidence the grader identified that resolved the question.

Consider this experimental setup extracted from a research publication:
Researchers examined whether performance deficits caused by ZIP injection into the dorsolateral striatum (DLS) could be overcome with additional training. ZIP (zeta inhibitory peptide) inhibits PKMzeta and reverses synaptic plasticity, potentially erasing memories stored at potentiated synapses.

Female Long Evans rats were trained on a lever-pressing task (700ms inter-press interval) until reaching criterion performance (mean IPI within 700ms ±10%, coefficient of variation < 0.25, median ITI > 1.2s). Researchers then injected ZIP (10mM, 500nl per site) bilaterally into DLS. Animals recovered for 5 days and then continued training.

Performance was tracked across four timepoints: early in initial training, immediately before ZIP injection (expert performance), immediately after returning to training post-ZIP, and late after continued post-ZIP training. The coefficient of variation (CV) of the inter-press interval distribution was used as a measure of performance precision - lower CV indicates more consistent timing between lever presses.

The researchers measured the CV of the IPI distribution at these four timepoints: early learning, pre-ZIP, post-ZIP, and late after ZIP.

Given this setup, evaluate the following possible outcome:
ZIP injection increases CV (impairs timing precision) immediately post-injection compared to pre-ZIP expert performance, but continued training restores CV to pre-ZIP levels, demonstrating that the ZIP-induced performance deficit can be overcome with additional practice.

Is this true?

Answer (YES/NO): YES